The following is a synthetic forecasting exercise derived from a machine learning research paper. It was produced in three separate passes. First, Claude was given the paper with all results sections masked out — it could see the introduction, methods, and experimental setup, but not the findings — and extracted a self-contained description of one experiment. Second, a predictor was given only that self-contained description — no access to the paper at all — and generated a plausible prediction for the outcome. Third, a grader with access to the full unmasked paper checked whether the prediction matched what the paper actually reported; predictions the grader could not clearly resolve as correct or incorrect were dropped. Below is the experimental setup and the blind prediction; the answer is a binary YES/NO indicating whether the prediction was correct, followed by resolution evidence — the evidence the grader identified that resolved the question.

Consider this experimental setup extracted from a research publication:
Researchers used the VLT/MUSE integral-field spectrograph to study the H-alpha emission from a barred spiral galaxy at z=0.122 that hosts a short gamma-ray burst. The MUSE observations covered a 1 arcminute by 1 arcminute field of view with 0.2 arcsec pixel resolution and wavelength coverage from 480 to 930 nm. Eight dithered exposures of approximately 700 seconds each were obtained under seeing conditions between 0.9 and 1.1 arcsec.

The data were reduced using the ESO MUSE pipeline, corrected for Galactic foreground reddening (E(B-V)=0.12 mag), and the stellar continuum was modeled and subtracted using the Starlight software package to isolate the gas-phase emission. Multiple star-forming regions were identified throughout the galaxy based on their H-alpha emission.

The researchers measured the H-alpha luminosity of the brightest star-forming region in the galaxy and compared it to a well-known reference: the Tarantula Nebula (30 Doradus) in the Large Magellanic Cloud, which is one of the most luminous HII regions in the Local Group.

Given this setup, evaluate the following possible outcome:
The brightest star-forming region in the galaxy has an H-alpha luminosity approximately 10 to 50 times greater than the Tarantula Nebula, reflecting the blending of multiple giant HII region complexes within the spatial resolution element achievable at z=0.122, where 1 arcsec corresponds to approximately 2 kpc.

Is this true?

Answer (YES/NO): NO